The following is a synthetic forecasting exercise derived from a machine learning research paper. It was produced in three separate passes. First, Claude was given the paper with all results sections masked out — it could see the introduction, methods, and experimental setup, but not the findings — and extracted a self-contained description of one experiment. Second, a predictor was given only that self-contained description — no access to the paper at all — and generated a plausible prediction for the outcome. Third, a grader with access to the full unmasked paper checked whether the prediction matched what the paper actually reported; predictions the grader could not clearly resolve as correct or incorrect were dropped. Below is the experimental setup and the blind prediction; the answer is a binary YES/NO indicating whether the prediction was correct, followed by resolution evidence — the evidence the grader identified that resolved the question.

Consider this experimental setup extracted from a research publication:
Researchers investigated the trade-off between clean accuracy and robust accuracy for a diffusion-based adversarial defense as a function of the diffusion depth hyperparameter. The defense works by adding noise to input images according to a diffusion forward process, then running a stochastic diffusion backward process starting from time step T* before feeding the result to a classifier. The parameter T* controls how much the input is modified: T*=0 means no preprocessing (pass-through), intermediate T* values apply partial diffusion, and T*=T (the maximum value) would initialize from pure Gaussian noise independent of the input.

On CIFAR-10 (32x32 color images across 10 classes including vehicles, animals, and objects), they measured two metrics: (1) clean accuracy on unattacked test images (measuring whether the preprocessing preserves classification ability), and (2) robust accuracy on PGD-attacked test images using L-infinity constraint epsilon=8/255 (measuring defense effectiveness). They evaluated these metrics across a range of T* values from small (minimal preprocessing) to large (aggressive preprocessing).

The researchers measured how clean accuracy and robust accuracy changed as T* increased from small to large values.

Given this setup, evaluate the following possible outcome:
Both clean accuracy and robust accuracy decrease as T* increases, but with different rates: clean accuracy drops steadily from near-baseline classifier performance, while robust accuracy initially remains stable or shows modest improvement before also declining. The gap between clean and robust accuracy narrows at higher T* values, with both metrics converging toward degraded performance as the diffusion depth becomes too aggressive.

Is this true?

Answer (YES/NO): NO